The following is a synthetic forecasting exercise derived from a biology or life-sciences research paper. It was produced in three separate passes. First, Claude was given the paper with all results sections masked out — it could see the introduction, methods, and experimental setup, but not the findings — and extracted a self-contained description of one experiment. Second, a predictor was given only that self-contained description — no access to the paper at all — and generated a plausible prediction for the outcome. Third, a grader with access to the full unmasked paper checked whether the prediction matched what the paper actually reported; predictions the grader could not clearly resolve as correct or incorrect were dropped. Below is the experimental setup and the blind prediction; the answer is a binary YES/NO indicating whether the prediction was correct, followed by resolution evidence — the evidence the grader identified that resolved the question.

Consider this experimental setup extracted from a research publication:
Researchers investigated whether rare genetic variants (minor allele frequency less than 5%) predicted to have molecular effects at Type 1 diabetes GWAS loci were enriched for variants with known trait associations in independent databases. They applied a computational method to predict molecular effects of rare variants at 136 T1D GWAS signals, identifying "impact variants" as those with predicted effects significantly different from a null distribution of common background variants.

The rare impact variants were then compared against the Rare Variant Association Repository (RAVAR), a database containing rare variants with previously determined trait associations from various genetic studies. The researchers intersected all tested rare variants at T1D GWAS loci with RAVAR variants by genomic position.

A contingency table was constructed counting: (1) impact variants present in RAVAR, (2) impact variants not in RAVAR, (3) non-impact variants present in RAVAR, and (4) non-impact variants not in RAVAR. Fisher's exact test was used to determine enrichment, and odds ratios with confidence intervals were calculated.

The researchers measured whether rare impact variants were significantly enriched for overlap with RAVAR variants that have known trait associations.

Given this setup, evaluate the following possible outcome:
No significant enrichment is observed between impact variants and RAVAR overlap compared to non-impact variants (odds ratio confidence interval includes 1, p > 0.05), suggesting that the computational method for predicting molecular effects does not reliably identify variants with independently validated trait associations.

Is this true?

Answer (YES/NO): NO